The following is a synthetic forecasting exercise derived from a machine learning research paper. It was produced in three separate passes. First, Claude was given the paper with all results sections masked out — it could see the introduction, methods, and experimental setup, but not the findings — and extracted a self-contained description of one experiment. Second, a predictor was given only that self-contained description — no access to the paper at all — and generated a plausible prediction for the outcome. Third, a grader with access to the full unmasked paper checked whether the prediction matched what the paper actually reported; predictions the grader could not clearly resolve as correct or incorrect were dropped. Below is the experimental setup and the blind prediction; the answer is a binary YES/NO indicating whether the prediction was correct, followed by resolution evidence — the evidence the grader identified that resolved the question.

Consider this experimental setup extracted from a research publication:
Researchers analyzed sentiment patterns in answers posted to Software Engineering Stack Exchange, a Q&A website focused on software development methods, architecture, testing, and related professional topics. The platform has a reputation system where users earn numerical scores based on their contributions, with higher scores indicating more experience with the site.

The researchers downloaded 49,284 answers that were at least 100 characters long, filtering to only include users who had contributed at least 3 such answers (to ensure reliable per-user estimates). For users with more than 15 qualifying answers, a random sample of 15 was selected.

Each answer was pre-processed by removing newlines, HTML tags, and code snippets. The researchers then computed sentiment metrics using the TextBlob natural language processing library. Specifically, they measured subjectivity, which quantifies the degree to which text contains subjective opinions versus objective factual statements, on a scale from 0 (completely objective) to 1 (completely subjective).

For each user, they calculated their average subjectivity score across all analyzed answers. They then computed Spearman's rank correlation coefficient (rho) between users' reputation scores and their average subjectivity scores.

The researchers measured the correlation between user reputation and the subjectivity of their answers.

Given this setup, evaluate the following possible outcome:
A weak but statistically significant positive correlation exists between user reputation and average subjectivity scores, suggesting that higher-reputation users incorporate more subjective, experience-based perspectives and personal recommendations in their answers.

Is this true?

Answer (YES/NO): NO